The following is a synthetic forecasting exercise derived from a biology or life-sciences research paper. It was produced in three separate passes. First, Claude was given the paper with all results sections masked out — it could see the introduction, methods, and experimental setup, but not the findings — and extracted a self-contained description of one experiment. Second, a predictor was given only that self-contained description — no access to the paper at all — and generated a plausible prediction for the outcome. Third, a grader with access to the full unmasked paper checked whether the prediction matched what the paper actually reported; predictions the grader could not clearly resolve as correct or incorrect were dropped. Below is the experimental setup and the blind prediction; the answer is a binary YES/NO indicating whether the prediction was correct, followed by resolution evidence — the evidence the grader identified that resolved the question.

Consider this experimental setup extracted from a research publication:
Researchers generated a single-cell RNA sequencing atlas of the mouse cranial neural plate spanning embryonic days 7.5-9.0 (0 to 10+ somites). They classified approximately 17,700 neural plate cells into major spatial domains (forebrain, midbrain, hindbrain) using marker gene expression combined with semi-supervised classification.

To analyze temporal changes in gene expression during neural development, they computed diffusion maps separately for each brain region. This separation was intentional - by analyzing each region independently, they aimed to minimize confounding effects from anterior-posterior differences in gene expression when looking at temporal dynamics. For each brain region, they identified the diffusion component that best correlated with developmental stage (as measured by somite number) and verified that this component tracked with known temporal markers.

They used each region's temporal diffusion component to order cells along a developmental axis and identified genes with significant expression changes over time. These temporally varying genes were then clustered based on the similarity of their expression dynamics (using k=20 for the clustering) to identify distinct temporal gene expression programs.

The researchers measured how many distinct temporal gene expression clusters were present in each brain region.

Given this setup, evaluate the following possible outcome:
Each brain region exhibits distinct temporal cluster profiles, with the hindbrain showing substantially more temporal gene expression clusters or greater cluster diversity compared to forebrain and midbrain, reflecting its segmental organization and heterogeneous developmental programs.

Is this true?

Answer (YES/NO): NO